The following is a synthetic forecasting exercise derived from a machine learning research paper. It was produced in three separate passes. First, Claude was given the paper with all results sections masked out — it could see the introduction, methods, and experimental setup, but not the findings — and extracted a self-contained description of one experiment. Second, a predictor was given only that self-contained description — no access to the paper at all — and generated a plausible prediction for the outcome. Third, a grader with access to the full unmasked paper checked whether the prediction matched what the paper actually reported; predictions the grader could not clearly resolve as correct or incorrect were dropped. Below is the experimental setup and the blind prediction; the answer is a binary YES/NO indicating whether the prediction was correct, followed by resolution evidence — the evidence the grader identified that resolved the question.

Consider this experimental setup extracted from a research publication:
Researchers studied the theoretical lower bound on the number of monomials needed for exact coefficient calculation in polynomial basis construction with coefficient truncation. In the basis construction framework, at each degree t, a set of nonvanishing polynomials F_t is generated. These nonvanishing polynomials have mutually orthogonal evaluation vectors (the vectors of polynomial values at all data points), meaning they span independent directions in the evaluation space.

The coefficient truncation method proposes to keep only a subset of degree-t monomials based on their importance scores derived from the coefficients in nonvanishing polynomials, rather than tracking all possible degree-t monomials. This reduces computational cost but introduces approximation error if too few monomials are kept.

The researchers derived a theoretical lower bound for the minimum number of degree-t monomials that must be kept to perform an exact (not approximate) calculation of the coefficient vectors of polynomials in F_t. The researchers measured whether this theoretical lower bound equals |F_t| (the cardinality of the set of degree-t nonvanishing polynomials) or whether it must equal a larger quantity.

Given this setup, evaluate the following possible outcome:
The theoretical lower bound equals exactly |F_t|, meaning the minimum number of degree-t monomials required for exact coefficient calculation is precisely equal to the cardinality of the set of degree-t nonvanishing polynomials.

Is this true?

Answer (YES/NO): YES